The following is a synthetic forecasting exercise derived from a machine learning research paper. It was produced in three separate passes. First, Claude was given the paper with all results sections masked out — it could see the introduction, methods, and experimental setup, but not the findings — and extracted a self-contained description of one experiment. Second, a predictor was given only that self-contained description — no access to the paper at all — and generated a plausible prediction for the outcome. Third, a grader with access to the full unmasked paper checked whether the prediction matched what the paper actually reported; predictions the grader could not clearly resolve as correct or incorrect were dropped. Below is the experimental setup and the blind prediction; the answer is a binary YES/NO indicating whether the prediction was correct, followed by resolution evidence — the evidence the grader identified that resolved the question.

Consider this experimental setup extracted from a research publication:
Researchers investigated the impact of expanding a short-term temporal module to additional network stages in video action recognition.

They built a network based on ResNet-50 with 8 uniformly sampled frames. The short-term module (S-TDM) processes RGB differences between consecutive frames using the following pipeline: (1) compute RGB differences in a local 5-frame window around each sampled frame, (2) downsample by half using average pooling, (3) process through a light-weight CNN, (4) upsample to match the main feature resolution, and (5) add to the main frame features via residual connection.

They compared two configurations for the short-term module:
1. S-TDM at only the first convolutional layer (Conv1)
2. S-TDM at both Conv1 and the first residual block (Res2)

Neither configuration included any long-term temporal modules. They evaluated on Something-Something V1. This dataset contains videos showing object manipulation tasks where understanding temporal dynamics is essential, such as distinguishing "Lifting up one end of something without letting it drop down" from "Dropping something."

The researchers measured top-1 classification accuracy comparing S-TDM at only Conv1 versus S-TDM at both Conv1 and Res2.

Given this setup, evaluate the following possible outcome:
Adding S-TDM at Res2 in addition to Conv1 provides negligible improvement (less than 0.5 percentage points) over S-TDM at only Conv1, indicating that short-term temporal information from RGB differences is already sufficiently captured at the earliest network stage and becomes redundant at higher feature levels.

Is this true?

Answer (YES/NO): YES